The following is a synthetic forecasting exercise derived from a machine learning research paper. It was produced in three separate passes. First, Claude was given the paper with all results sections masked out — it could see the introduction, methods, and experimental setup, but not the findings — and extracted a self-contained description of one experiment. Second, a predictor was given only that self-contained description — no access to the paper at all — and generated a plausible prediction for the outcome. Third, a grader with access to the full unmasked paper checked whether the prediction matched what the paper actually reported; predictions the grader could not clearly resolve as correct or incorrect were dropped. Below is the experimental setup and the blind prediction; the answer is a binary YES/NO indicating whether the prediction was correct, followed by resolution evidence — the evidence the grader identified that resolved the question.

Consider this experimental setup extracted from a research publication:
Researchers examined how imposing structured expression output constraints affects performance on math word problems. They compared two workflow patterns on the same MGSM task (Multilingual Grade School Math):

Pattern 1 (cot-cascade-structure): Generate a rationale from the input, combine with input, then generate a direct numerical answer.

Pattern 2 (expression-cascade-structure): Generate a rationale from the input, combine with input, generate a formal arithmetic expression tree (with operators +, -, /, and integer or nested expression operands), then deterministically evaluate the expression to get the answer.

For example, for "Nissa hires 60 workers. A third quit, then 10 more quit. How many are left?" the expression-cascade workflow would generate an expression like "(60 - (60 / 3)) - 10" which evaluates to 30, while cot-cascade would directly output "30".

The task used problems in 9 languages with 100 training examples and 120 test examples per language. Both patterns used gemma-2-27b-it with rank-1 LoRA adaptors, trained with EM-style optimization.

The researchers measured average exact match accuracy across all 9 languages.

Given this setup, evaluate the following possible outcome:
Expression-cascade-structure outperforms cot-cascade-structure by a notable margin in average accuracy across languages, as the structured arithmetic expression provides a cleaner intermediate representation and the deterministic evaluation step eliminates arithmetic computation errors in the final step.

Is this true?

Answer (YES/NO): NO